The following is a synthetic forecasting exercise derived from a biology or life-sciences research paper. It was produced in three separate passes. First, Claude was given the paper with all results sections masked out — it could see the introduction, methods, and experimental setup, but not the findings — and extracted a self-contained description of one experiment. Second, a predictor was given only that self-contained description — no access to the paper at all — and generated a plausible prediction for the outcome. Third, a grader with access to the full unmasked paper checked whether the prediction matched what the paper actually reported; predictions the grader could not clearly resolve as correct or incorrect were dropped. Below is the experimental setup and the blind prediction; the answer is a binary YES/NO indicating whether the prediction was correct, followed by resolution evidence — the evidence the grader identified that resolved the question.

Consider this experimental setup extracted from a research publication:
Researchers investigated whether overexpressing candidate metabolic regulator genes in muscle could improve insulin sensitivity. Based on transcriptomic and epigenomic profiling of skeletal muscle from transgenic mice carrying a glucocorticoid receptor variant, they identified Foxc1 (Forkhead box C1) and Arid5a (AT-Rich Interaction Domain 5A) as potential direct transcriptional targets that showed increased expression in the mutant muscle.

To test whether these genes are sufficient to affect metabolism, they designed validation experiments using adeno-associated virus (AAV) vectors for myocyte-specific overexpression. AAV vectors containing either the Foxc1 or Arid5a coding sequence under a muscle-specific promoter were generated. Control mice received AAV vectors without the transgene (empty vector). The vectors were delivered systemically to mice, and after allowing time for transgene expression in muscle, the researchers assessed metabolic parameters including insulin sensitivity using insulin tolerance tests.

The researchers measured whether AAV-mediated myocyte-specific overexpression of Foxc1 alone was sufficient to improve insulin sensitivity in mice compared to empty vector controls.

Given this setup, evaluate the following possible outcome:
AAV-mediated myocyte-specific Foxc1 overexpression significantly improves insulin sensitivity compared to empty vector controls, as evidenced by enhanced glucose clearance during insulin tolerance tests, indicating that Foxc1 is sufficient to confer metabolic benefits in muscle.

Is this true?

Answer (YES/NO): NO